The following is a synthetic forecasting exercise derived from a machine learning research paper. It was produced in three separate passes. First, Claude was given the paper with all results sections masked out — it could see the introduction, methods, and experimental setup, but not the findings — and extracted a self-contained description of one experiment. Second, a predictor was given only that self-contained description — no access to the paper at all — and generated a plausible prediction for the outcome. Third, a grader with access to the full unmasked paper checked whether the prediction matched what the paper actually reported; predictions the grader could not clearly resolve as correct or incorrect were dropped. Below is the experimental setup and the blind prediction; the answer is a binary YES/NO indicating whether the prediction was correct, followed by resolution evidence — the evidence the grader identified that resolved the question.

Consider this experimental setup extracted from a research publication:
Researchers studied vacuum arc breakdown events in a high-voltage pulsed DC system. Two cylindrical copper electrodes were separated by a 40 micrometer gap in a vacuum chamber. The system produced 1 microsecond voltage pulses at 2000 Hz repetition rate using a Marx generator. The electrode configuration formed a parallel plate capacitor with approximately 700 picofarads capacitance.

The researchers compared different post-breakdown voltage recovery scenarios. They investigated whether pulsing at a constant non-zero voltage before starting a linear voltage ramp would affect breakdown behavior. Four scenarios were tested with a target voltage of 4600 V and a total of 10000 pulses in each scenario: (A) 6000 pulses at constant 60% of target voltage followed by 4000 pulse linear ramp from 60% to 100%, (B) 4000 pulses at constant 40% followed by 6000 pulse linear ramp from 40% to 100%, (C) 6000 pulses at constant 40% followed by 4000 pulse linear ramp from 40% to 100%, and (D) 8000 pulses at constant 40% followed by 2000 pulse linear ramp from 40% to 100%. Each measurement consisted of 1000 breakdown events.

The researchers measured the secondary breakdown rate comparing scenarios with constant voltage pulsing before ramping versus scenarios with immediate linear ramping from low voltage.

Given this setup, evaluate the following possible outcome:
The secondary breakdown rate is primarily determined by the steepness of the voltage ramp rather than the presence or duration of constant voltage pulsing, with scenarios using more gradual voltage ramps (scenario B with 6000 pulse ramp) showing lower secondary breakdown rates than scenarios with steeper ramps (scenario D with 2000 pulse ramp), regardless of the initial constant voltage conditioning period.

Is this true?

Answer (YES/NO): NO